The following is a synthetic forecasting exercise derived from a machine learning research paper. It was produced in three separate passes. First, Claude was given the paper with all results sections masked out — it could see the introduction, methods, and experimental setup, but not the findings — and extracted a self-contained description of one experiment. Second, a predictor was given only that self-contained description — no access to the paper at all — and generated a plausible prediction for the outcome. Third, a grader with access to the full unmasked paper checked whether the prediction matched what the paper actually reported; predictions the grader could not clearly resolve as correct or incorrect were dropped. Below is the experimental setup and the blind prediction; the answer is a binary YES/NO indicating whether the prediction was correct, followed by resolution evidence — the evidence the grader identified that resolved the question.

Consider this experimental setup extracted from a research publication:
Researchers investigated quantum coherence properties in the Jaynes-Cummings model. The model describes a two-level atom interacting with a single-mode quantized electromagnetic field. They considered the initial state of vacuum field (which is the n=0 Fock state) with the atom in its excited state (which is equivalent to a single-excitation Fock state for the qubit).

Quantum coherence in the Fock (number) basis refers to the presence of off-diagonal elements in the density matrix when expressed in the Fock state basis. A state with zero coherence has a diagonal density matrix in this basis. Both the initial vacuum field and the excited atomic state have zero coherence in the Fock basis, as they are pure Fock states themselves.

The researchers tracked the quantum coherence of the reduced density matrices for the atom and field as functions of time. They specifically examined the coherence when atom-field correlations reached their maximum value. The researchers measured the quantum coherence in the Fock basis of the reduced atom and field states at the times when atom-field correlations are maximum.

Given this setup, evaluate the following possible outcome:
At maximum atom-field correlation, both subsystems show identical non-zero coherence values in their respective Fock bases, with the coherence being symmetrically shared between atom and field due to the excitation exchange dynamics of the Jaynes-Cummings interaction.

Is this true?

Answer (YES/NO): NO